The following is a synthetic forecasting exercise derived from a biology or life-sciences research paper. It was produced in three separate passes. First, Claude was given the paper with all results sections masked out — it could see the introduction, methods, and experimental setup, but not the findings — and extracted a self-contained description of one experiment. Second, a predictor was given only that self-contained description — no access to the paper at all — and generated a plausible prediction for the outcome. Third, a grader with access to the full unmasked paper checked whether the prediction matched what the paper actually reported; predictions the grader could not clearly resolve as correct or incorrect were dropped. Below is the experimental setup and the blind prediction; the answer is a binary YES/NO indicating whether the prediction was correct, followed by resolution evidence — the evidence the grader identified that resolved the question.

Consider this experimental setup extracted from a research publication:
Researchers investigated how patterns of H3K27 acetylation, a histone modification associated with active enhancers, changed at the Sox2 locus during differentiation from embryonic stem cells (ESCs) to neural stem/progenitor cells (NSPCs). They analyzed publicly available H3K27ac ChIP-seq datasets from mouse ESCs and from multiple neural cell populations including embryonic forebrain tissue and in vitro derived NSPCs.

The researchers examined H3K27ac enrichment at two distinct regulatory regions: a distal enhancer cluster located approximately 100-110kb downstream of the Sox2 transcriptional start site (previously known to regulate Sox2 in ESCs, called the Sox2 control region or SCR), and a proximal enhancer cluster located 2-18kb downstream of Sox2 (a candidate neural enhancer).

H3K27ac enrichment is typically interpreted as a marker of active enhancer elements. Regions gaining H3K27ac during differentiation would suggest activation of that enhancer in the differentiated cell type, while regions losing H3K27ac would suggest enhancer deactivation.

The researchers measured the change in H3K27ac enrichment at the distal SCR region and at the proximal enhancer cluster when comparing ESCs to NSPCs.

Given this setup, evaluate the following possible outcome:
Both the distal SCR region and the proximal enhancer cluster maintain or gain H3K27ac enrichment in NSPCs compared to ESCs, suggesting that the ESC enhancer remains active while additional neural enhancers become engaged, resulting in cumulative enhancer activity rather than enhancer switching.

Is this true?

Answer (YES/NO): NO